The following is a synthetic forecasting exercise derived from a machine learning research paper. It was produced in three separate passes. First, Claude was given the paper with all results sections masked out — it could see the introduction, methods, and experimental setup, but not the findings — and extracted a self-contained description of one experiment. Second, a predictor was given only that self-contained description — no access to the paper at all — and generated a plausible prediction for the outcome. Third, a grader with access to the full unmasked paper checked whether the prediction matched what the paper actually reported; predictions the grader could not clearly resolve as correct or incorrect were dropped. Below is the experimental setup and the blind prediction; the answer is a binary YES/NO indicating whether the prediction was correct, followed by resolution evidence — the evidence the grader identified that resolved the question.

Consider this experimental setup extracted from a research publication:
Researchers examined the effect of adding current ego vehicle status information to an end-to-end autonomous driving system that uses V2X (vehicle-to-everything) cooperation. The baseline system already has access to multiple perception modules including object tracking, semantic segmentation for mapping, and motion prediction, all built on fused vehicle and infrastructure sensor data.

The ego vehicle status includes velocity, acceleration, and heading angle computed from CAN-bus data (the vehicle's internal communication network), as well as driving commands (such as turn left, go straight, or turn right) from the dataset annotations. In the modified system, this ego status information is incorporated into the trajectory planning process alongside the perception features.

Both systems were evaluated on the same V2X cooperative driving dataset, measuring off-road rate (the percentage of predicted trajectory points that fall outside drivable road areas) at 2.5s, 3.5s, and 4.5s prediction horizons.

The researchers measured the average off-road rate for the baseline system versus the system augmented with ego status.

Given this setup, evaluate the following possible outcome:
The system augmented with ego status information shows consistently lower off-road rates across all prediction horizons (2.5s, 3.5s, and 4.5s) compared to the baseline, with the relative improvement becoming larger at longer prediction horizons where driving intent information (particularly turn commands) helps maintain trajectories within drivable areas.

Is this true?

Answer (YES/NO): NO